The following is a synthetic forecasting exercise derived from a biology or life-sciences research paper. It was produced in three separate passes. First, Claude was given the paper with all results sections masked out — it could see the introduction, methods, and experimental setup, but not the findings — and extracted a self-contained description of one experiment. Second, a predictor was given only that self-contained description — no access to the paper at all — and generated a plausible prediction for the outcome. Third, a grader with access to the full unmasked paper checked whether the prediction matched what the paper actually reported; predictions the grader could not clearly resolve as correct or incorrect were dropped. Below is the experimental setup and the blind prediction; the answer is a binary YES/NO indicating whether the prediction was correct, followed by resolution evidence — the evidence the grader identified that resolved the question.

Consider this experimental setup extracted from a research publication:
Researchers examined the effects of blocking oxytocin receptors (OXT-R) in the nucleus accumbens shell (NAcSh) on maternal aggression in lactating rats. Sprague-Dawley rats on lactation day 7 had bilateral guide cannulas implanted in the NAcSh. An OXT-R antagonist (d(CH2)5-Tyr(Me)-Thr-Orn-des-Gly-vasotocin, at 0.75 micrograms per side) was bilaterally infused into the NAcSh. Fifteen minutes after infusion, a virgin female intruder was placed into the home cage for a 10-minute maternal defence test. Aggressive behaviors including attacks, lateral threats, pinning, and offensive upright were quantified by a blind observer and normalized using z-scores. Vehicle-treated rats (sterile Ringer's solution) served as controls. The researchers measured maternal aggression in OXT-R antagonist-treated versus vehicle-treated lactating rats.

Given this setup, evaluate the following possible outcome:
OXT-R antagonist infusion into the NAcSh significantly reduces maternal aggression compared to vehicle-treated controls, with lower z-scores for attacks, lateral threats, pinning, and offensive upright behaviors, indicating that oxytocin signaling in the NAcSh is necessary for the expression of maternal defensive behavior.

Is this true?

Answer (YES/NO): NO